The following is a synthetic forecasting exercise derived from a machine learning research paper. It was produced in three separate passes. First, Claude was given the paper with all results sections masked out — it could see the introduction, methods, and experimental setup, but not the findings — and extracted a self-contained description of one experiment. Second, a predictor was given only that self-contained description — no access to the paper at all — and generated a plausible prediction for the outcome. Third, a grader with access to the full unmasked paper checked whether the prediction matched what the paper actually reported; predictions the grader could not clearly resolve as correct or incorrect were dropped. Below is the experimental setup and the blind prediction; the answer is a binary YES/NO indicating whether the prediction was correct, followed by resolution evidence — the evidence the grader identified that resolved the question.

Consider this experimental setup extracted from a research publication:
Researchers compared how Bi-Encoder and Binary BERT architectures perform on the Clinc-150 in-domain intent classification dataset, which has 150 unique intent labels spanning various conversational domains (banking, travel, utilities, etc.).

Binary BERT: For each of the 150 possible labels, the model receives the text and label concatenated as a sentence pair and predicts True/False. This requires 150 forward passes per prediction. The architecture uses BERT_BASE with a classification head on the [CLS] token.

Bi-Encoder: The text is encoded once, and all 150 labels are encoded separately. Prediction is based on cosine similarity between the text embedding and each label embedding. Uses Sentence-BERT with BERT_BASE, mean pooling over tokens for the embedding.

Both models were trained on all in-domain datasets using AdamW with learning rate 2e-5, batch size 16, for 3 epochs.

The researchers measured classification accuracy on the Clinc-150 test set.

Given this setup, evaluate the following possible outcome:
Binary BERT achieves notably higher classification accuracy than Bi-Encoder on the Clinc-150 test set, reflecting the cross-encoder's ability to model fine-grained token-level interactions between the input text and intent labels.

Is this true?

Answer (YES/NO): YES